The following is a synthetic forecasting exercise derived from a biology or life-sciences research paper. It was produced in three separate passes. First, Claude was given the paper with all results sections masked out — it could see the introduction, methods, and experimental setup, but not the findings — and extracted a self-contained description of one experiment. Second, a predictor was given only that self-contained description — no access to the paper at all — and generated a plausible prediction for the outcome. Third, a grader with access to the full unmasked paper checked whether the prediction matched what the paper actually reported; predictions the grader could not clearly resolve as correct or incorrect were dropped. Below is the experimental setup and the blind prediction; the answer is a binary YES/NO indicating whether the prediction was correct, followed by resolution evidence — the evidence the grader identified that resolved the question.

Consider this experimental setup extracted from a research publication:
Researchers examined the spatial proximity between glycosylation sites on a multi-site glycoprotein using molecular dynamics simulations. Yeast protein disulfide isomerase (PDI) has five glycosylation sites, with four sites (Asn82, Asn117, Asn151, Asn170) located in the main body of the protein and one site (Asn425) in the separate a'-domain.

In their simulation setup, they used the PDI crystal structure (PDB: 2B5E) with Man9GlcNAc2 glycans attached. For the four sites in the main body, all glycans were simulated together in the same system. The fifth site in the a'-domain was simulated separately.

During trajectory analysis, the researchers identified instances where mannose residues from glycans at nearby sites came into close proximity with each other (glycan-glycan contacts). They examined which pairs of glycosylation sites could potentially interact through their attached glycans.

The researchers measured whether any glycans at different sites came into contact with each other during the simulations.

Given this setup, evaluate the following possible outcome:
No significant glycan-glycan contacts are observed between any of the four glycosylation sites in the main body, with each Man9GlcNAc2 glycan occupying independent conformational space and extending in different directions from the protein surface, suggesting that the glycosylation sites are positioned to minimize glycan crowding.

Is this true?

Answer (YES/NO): NO